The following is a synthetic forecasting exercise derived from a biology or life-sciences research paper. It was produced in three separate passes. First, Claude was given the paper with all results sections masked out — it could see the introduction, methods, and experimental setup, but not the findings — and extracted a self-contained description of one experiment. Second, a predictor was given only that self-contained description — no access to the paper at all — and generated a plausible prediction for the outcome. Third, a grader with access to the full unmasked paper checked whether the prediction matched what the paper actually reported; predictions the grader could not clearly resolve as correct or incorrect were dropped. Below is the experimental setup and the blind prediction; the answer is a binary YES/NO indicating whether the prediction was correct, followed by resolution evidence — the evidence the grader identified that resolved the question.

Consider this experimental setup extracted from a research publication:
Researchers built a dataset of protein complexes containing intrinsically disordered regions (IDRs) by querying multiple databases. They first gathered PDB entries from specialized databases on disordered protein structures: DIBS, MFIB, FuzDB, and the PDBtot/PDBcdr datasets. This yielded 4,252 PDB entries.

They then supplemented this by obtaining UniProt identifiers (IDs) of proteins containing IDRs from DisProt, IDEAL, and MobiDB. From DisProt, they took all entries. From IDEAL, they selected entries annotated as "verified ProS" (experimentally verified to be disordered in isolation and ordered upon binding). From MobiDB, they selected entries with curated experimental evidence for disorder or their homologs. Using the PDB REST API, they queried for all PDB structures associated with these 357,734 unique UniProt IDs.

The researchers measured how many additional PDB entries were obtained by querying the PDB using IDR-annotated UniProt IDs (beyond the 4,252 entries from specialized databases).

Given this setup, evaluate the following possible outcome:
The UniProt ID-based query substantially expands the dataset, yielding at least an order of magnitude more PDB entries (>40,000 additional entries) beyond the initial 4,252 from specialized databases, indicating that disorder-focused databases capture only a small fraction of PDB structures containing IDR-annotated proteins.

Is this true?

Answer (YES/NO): YES